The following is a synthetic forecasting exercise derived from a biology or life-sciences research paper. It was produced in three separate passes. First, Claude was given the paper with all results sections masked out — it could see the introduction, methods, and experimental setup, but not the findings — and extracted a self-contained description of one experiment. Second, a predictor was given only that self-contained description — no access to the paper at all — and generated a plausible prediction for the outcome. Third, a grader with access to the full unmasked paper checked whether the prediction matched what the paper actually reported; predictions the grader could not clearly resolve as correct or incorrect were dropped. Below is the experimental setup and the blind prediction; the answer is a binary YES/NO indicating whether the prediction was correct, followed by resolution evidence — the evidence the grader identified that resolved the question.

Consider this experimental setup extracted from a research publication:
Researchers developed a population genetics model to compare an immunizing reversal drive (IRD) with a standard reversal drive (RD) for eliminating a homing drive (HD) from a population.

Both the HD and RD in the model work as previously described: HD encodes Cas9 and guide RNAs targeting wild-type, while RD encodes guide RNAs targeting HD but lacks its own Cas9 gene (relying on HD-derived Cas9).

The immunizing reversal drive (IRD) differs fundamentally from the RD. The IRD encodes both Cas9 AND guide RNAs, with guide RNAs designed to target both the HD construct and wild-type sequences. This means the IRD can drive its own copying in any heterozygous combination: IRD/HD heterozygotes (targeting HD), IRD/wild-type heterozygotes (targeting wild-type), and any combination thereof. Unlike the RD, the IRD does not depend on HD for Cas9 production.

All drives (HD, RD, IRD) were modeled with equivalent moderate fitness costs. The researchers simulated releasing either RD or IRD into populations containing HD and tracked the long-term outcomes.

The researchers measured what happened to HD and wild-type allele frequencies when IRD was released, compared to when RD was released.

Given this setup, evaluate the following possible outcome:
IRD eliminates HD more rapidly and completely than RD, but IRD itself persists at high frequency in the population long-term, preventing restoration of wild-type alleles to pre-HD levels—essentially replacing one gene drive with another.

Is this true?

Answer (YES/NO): YES